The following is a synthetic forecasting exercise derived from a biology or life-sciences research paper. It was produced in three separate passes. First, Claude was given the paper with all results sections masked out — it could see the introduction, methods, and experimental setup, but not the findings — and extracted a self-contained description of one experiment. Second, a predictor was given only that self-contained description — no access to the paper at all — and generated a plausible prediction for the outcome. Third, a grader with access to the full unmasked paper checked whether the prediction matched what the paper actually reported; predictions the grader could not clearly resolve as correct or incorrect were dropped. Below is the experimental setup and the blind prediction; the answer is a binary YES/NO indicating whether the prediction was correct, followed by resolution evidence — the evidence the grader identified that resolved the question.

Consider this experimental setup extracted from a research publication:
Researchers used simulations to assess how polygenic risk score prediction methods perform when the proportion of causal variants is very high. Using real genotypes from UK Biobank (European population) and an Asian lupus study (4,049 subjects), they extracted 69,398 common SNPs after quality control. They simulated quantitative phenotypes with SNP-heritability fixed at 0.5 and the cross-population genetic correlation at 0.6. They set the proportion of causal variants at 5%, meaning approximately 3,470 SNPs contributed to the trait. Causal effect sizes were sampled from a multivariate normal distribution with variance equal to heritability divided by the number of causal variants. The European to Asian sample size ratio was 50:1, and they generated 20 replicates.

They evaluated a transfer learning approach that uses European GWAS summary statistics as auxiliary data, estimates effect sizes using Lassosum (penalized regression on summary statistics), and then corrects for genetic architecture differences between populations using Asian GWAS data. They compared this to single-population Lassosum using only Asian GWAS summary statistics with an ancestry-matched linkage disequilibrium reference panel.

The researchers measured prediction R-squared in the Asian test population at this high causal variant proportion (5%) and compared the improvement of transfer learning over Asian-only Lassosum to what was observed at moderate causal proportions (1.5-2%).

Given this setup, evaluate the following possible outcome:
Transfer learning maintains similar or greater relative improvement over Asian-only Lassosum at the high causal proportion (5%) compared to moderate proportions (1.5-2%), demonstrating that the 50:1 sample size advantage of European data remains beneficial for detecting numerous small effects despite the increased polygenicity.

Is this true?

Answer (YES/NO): NO